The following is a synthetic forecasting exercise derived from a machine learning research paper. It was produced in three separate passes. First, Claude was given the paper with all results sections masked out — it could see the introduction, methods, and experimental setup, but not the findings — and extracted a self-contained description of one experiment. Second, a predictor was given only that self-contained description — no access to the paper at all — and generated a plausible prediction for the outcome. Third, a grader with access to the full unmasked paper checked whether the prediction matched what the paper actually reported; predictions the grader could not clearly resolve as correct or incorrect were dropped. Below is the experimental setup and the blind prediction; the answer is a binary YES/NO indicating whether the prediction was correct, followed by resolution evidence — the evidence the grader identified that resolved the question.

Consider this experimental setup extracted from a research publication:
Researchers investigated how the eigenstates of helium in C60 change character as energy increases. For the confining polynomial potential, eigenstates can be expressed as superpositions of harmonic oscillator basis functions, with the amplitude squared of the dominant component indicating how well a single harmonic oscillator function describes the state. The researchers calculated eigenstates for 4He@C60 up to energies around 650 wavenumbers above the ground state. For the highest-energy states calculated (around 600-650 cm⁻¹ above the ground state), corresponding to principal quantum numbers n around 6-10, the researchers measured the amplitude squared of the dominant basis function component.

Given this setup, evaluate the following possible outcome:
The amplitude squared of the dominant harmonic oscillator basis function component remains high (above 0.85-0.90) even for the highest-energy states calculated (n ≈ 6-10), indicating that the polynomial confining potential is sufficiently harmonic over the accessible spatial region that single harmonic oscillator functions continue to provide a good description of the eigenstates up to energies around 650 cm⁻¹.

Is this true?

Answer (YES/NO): NO